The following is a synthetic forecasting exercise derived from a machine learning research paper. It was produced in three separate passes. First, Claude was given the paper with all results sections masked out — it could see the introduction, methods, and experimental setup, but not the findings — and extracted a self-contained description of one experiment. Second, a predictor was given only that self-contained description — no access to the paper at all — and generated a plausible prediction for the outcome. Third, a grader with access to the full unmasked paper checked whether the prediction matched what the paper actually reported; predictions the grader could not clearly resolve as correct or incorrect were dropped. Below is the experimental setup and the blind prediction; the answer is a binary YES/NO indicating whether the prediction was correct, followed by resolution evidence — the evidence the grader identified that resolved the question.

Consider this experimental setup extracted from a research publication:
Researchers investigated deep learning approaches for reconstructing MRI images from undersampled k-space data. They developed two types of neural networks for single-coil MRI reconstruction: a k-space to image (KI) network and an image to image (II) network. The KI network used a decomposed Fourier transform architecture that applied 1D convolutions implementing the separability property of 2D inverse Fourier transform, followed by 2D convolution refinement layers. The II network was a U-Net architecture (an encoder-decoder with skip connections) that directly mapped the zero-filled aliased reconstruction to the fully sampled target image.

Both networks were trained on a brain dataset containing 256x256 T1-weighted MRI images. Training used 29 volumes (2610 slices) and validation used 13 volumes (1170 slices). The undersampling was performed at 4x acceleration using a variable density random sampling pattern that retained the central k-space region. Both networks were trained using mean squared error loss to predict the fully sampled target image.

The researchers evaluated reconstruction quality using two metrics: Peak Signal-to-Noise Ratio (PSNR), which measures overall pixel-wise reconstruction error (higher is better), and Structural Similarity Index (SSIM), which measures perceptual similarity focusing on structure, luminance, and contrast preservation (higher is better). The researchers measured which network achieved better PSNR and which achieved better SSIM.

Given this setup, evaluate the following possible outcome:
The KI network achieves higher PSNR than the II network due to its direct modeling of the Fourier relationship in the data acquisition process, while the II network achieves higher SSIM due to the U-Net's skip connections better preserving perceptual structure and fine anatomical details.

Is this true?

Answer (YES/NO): YES